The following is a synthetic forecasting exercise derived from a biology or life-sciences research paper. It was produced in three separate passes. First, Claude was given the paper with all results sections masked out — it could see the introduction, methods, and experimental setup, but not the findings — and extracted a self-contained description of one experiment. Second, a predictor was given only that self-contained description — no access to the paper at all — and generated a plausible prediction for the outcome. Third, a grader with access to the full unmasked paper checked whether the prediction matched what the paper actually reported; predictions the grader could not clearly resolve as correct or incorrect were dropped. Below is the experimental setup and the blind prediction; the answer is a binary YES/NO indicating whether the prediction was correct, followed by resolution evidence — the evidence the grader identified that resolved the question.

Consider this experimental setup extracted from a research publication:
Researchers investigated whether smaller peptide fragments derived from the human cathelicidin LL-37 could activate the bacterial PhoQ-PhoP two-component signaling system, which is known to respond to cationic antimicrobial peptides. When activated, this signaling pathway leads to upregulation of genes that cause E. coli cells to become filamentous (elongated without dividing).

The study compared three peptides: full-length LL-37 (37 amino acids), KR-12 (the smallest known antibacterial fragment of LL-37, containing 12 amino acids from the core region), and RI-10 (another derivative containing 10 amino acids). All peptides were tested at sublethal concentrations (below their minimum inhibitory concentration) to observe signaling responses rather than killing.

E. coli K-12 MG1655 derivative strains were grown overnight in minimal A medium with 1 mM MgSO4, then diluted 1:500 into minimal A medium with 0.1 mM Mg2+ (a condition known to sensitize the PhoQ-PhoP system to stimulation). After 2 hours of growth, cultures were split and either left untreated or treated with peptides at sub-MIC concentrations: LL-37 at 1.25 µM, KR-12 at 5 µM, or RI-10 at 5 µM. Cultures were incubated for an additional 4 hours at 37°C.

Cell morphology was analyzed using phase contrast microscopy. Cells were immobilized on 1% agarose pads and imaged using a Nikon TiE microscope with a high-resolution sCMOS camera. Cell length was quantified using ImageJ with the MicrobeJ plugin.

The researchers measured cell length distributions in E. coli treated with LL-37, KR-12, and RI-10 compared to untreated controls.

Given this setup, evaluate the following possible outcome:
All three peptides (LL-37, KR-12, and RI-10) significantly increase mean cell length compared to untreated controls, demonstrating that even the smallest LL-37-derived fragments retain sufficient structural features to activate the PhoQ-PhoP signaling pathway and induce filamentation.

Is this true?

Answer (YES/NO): NO